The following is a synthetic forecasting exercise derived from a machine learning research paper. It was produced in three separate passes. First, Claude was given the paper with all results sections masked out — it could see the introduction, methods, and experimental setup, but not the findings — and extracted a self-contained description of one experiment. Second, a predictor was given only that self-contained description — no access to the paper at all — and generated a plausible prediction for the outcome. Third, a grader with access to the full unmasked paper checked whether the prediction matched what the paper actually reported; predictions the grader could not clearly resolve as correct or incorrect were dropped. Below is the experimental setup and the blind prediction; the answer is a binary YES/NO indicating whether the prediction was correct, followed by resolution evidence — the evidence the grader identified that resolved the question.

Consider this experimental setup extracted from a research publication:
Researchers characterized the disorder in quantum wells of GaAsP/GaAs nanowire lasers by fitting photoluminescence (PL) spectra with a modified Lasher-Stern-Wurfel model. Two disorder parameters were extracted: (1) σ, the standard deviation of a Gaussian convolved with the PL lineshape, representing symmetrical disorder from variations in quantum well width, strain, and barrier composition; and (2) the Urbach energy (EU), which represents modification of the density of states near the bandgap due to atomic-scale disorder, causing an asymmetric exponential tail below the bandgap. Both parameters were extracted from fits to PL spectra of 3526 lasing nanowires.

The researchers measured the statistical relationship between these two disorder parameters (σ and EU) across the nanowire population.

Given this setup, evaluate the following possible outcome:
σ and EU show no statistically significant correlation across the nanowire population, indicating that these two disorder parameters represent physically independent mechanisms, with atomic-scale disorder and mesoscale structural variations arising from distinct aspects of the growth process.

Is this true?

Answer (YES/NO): NO